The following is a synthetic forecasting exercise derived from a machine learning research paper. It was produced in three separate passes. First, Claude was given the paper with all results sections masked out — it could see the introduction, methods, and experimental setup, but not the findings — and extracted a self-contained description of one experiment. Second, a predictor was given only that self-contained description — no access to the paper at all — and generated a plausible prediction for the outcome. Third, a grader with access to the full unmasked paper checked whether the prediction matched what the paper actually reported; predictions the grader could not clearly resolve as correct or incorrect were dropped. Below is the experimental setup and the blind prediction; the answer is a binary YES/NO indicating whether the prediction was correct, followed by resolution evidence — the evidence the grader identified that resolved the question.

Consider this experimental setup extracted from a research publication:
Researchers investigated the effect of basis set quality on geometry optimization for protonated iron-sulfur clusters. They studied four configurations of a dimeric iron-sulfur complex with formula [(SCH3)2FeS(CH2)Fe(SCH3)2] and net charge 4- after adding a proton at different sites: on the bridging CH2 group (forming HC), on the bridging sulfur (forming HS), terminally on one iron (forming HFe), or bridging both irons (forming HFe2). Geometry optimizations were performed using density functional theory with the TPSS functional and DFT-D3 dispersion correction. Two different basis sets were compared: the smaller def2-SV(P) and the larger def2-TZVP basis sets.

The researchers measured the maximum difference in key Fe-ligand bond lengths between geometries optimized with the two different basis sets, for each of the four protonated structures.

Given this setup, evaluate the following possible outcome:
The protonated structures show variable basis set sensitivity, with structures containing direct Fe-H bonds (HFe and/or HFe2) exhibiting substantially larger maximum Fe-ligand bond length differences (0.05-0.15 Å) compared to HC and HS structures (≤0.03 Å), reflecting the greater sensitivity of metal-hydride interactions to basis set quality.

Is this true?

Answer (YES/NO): NO